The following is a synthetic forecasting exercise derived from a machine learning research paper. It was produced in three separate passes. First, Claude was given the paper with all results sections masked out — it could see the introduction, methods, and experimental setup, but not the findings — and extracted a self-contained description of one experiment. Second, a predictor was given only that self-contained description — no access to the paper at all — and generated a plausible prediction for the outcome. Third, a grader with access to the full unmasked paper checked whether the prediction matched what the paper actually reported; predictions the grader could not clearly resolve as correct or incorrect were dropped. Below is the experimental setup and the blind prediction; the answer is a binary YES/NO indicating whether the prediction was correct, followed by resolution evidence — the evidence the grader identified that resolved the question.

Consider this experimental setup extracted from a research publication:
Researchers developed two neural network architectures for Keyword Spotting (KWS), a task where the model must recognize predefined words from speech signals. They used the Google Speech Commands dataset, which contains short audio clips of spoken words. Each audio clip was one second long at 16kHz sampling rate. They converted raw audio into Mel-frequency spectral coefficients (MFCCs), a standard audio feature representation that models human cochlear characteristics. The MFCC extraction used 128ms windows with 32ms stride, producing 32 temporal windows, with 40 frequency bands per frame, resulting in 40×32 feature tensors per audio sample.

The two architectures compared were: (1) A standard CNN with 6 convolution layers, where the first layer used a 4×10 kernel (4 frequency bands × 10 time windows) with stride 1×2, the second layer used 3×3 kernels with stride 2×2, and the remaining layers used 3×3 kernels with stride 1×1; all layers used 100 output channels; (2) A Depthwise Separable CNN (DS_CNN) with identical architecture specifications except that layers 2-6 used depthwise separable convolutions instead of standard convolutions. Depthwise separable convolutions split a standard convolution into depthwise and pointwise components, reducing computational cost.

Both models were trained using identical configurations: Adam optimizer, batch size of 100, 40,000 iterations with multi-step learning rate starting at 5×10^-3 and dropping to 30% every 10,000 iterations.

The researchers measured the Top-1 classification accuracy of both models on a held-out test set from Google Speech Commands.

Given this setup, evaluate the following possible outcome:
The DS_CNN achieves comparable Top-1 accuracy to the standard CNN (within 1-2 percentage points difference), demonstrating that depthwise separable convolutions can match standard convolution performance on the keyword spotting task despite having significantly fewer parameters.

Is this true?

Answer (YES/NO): NO